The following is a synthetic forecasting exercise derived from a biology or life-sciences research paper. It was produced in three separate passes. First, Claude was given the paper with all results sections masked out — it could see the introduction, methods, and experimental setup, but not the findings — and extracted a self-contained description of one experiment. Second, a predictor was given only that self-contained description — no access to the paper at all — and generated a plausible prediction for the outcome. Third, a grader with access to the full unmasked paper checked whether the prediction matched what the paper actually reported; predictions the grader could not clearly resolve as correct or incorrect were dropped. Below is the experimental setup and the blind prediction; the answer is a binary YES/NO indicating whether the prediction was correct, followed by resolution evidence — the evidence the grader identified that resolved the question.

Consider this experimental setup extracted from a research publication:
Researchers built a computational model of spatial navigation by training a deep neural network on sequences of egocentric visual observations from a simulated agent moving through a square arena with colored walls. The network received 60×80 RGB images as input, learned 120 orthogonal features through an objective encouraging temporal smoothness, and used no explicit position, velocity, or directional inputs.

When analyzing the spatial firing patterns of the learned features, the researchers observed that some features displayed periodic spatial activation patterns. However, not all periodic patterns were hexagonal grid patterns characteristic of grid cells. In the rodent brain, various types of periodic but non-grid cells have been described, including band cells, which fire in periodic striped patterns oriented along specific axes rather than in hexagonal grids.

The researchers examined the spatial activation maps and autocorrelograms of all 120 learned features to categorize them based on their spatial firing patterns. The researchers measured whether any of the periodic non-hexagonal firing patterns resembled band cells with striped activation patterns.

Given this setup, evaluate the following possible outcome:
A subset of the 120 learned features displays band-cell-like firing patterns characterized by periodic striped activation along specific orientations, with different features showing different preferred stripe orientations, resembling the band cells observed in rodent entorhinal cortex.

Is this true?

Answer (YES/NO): YES